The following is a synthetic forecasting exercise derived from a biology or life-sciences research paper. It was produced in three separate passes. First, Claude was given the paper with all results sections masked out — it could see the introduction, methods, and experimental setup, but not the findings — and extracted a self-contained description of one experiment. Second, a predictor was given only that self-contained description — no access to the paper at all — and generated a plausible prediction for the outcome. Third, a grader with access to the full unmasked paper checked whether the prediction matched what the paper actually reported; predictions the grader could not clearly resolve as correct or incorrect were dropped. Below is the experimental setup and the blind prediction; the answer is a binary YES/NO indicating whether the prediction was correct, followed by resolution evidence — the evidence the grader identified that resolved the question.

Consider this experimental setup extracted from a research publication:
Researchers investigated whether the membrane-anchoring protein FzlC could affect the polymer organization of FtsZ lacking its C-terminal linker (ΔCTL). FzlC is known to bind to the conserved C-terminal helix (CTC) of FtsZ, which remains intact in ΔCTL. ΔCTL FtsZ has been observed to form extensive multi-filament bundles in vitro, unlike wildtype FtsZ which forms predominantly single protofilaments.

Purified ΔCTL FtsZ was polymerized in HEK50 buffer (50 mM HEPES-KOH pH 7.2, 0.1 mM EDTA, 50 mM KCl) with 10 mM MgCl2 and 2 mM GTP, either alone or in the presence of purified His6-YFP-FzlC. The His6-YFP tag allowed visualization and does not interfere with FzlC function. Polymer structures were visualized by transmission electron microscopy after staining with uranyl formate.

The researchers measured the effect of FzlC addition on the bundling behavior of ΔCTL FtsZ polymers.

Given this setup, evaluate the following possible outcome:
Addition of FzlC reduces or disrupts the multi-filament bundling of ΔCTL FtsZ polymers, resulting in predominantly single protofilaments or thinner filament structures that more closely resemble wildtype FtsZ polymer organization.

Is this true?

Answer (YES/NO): YES